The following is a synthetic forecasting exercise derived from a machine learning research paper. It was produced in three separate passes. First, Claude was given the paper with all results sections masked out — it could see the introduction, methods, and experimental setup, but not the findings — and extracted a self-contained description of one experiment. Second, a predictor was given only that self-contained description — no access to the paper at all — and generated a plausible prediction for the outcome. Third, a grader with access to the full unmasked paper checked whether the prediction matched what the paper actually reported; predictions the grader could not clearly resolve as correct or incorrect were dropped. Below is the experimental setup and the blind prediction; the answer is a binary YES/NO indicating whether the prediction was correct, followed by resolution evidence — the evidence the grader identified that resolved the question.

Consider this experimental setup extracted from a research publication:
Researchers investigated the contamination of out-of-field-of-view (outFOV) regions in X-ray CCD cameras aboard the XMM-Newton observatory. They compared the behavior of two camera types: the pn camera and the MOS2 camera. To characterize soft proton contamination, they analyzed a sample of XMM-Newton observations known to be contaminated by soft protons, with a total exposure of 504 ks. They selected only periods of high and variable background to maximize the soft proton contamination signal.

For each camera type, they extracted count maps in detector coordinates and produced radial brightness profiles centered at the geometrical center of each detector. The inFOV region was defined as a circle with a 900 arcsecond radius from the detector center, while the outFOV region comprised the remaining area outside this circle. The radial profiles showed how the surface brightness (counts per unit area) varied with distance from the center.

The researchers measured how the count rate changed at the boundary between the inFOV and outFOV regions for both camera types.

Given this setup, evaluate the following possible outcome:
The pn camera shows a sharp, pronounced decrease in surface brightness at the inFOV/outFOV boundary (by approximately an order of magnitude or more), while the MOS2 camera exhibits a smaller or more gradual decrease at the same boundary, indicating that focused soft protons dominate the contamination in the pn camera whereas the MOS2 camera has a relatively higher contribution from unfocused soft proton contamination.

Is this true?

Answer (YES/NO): NO